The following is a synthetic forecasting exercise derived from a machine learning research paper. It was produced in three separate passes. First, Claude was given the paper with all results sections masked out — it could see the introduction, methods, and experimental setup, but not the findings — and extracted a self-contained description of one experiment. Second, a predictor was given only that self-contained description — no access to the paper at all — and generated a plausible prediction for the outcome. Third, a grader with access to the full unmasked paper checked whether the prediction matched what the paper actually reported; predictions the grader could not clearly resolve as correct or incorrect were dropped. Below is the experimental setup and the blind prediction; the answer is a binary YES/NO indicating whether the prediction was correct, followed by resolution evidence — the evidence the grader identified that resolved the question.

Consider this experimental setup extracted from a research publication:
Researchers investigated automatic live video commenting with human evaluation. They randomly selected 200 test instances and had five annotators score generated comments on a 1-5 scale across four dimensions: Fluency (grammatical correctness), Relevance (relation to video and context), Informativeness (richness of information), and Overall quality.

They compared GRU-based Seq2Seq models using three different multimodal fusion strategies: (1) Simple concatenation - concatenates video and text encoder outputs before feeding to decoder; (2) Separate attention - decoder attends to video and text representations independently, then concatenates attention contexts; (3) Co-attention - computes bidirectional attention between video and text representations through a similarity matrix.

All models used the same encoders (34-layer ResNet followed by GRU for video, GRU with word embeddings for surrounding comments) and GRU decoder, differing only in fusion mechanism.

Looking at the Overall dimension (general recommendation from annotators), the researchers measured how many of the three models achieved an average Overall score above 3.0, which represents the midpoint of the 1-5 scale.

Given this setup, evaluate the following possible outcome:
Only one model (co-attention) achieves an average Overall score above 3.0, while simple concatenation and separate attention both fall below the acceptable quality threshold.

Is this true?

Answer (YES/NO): NO